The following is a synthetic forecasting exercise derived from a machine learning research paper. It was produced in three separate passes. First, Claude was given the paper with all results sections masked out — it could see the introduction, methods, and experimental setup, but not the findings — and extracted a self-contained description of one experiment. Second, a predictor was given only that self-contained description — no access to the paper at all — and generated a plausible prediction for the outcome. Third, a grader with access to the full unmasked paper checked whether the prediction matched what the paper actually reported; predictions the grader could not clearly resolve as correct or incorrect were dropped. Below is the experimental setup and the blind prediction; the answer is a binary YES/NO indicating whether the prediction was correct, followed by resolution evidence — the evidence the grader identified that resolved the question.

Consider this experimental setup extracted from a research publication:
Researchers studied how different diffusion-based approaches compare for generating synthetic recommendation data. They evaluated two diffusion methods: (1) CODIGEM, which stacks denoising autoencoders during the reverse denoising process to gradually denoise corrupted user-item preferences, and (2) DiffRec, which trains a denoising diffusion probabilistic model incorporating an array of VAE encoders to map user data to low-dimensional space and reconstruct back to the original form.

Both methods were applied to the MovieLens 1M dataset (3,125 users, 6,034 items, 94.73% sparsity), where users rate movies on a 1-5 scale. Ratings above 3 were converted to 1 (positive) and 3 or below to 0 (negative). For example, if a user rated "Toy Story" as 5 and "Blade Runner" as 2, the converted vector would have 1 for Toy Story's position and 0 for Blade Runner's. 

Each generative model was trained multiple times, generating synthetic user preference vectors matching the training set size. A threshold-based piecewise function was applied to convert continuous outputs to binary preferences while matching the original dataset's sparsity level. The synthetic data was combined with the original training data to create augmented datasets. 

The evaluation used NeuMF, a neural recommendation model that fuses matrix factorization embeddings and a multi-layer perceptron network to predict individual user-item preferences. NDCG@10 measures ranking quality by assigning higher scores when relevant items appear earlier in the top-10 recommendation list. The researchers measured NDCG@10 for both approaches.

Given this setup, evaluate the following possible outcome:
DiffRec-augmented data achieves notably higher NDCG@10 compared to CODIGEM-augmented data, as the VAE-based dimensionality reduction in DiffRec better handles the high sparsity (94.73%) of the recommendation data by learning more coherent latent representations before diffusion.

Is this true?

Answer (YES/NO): NO